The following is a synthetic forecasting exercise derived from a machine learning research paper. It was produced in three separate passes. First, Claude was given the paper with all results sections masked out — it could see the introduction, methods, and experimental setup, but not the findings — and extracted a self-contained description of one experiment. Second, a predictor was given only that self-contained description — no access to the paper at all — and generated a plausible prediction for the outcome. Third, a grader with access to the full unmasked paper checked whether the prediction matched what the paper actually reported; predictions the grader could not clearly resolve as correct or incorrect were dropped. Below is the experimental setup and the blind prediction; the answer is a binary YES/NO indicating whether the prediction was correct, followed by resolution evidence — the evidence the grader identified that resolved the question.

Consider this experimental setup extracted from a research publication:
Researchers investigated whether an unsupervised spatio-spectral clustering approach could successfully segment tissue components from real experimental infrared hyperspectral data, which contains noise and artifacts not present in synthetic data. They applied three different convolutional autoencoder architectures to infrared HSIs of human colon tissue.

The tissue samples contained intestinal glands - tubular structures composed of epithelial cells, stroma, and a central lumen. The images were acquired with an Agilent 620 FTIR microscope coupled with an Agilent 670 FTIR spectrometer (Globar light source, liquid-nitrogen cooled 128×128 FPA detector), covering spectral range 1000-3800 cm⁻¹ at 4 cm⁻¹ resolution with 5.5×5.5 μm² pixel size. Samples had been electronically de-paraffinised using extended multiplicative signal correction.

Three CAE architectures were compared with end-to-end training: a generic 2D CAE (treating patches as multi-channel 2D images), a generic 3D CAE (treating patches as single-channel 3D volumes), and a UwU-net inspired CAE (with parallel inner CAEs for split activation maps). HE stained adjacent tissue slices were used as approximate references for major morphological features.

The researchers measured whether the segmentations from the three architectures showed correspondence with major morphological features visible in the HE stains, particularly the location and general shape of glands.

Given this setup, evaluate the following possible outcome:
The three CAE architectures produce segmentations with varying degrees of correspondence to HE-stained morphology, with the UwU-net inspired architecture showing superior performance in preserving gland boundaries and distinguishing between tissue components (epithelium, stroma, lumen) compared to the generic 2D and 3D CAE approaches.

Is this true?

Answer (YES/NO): NO